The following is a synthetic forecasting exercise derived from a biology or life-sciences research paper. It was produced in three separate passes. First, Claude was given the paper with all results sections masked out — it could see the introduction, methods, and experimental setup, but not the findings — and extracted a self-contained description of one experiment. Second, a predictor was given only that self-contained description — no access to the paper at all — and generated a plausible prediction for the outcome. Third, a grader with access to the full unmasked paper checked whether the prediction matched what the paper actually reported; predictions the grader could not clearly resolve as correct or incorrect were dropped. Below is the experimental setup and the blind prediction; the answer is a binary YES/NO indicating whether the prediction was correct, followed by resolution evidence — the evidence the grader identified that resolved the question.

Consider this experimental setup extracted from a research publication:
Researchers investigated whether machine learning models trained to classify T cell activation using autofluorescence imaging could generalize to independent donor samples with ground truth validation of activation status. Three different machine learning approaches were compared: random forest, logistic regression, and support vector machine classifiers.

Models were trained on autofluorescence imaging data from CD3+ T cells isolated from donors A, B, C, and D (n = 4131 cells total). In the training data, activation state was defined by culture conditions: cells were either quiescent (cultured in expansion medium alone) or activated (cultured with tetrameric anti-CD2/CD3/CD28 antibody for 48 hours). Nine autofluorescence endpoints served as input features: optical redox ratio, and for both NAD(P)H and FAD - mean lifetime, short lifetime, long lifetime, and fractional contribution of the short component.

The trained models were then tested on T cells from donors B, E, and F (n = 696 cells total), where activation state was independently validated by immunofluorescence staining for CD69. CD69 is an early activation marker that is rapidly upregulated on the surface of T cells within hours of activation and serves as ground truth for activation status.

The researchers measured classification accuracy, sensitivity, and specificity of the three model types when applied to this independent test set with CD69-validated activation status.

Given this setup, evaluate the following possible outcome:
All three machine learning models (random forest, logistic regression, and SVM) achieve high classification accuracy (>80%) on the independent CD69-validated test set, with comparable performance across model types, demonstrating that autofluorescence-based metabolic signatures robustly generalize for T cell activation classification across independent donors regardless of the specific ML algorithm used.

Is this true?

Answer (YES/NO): YES